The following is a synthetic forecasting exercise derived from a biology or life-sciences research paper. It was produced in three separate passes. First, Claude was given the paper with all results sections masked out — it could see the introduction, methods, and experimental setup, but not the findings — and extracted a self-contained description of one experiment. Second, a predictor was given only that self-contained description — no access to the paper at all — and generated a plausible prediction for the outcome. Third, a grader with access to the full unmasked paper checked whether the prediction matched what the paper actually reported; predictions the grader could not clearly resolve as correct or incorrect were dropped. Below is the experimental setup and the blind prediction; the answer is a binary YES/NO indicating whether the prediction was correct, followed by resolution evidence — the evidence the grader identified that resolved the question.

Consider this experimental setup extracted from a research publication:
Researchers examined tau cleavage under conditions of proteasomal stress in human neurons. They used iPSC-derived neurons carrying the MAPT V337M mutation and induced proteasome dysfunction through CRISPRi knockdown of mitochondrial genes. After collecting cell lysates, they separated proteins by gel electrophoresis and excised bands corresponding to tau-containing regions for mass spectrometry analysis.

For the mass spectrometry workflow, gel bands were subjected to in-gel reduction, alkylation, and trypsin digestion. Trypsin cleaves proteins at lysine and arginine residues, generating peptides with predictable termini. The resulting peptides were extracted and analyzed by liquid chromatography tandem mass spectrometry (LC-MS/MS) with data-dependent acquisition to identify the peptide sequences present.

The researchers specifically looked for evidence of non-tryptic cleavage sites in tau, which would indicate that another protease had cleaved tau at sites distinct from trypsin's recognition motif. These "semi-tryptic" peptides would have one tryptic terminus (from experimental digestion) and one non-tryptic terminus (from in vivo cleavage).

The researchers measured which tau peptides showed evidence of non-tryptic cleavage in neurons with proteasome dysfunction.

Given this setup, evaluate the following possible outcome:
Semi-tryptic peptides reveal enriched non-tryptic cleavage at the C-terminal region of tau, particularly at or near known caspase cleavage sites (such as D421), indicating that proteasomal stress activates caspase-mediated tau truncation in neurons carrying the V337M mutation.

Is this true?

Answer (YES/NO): NO